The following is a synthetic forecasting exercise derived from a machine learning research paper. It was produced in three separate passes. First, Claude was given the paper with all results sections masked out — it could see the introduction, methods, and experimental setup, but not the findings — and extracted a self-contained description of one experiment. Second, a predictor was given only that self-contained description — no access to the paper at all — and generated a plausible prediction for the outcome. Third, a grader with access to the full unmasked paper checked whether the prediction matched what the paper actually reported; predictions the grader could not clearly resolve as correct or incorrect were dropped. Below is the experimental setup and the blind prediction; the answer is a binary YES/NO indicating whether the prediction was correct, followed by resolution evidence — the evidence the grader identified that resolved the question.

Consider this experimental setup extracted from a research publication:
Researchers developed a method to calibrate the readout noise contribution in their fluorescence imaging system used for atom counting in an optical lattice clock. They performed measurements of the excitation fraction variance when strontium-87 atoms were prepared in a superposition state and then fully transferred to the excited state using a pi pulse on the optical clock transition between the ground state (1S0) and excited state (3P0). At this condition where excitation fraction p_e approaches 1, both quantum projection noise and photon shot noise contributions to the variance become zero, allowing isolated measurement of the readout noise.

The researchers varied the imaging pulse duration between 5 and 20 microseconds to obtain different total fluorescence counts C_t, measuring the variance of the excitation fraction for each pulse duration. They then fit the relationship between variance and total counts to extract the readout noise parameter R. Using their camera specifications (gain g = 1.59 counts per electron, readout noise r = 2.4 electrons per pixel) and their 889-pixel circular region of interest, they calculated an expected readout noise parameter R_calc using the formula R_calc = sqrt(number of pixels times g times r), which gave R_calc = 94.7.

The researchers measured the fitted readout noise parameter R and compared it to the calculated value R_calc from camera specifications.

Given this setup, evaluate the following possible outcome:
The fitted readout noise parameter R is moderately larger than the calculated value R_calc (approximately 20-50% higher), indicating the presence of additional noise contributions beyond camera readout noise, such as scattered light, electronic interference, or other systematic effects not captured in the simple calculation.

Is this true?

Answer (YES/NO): NO